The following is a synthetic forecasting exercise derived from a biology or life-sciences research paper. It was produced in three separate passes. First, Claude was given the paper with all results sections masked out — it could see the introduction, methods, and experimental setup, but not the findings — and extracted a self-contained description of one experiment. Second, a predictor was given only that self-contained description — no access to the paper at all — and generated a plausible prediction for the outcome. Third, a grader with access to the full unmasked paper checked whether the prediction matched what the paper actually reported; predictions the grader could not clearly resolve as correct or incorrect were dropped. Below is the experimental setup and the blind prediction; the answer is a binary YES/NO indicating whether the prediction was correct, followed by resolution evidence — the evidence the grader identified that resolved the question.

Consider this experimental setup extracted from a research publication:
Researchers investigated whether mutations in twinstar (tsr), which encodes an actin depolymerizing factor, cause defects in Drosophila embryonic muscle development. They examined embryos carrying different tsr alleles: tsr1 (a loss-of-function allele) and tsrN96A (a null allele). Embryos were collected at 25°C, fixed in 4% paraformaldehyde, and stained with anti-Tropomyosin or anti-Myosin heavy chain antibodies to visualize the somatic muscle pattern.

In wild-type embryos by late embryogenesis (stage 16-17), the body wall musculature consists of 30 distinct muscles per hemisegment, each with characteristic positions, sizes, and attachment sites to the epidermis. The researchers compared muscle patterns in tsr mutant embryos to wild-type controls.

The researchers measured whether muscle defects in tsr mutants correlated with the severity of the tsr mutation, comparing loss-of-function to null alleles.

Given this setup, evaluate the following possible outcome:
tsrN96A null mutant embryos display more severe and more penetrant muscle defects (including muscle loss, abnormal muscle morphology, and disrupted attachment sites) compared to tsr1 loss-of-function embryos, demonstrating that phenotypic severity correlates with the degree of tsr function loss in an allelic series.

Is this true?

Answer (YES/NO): YES